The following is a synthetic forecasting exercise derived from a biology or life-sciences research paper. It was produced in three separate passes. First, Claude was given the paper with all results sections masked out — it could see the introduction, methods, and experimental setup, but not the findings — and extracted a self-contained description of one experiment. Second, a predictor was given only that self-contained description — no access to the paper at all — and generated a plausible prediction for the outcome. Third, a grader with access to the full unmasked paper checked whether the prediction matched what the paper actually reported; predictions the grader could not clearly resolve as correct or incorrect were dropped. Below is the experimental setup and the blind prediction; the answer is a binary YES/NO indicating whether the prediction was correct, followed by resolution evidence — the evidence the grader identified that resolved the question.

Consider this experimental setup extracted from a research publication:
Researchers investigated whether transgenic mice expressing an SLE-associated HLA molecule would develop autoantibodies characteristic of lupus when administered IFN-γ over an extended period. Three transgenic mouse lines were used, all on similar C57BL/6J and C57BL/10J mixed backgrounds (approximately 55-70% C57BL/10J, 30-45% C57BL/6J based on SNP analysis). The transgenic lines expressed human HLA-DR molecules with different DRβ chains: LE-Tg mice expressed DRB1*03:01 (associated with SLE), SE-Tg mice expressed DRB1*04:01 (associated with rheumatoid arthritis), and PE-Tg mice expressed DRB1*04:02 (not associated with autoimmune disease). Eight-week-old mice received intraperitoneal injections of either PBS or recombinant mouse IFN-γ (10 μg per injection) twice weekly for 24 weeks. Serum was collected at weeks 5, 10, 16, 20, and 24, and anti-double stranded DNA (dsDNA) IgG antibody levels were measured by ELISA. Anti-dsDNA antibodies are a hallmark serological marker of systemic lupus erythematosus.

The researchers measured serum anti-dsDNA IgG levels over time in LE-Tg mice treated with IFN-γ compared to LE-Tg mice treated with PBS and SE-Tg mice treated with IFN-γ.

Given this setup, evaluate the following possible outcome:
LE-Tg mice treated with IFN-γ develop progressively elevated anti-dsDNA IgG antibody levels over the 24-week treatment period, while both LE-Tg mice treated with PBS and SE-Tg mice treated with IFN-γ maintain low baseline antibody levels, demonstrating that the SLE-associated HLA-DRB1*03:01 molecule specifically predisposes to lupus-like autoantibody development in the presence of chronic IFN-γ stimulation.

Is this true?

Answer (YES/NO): YES